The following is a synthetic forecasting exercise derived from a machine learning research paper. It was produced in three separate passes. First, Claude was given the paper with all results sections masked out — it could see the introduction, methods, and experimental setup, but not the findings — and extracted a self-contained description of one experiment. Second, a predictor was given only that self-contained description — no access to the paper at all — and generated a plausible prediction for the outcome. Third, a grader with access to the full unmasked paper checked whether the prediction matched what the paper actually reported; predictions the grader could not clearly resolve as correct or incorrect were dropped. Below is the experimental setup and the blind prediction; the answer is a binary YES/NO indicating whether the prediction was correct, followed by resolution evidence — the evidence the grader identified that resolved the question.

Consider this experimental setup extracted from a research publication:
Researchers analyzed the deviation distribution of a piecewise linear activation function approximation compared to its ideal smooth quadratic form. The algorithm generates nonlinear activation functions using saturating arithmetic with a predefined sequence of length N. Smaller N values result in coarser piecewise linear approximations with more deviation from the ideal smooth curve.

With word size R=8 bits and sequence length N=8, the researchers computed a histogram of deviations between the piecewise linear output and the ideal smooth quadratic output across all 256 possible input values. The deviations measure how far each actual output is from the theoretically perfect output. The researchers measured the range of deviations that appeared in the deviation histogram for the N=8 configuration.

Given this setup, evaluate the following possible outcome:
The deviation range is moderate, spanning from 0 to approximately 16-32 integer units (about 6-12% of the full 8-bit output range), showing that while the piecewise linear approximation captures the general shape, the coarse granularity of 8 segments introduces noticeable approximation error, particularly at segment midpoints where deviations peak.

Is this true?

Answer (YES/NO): NO